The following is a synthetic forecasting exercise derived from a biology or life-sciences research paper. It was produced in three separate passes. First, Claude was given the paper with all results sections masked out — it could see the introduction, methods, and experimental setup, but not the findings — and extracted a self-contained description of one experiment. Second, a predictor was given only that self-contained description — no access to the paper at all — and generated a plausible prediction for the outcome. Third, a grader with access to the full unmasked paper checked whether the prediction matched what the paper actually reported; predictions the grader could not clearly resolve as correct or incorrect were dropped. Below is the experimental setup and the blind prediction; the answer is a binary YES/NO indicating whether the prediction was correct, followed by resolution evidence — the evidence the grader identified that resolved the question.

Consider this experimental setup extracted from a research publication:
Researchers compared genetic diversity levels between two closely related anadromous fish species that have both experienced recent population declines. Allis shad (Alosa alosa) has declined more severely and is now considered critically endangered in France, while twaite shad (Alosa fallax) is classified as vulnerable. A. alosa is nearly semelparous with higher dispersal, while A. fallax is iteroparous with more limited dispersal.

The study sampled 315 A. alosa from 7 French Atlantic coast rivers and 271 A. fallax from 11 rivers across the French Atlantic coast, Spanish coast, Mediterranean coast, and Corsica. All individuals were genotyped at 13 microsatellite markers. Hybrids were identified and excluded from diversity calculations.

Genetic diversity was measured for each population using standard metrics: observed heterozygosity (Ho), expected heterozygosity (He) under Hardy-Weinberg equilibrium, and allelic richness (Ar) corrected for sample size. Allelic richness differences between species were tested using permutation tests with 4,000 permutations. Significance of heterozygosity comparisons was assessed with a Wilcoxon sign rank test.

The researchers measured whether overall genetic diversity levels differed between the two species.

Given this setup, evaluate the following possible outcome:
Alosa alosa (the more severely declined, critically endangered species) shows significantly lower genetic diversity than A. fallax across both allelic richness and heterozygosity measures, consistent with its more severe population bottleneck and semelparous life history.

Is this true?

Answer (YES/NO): NO